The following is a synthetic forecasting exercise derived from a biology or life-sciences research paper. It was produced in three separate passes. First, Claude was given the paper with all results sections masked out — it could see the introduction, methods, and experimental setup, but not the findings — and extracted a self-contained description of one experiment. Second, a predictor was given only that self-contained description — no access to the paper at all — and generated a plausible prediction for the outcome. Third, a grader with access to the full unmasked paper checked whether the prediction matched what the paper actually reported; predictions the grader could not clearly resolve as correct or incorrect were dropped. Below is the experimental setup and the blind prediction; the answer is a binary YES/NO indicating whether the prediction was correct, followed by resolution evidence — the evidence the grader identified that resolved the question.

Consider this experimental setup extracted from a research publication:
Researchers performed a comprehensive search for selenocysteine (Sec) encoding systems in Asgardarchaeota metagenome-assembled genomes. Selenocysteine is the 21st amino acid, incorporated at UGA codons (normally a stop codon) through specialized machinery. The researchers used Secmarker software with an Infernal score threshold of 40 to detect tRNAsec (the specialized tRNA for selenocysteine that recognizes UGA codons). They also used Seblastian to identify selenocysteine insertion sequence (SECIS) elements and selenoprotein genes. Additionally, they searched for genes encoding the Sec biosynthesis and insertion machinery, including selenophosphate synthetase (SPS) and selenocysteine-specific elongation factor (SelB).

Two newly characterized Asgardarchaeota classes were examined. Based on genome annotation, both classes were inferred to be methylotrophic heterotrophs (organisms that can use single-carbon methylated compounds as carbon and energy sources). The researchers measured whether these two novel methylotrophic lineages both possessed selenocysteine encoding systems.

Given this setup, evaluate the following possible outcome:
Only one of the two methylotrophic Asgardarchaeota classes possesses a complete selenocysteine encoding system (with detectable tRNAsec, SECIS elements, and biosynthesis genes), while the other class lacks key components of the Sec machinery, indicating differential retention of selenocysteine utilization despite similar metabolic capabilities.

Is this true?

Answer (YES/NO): NO